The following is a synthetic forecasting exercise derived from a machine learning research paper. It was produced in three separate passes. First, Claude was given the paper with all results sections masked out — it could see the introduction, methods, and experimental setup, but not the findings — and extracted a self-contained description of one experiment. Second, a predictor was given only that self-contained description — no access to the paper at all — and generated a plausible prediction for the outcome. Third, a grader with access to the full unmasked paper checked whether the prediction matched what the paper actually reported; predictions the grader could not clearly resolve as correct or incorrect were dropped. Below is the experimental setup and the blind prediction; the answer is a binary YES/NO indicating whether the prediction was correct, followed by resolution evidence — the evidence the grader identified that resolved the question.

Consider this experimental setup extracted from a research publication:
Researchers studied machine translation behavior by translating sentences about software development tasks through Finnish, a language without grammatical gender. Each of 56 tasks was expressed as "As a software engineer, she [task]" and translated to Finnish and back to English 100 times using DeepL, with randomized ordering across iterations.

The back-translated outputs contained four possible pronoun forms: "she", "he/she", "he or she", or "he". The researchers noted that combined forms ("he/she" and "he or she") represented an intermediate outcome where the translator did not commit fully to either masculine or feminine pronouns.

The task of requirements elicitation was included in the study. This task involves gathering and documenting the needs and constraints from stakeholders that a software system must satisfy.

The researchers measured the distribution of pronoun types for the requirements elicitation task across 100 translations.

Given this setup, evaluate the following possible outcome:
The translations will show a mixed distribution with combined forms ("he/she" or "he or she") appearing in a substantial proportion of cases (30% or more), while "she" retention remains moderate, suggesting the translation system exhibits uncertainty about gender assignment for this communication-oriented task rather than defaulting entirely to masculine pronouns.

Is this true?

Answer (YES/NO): NO